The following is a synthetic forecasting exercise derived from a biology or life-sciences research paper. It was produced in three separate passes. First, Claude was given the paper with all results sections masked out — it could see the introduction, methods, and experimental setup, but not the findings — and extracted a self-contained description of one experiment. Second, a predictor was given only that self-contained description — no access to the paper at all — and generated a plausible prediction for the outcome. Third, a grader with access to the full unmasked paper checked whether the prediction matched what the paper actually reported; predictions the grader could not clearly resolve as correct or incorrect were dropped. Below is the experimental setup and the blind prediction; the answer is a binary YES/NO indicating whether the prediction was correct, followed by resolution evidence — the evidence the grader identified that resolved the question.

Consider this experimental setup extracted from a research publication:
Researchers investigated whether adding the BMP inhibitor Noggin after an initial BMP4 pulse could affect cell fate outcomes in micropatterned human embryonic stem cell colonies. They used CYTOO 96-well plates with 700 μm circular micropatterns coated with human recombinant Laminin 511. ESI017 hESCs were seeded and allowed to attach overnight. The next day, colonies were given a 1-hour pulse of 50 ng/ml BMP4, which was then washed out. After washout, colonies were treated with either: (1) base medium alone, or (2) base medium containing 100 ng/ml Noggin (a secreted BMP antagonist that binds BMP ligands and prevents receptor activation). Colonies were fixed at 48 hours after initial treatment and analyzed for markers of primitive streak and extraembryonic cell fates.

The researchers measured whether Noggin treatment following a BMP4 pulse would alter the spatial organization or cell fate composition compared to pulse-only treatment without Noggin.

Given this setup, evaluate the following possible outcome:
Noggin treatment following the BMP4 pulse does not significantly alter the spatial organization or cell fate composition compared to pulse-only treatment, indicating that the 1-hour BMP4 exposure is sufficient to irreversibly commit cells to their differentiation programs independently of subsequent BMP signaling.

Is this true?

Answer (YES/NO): NO